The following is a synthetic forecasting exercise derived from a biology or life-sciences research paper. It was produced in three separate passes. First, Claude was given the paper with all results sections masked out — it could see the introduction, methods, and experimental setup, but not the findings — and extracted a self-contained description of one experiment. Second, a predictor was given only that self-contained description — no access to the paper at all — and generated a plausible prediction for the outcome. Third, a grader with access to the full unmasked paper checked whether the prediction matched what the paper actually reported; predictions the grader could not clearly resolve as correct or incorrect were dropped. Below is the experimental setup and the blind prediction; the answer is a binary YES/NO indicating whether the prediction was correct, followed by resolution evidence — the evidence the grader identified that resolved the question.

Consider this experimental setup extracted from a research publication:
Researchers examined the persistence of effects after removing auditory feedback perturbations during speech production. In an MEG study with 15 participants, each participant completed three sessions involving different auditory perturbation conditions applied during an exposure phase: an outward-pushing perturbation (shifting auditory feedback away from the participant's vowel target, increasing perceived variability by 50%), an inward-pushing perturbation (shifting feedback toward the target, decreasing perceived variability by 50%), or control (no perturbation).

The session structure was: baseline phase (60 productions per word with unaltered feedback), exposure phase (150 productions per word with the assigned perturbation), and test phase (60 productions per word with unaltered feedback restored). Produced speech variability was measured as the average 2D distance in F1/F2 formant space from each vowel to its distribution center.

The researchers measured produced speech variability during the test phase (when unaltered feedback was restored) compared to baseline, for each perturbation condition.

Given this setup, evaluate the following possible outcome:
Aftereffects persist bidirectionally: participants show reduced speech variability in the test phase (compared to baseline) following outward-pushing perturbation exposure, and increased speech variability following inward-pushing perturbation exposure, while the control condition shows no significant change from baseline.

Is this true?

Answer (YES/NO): NO